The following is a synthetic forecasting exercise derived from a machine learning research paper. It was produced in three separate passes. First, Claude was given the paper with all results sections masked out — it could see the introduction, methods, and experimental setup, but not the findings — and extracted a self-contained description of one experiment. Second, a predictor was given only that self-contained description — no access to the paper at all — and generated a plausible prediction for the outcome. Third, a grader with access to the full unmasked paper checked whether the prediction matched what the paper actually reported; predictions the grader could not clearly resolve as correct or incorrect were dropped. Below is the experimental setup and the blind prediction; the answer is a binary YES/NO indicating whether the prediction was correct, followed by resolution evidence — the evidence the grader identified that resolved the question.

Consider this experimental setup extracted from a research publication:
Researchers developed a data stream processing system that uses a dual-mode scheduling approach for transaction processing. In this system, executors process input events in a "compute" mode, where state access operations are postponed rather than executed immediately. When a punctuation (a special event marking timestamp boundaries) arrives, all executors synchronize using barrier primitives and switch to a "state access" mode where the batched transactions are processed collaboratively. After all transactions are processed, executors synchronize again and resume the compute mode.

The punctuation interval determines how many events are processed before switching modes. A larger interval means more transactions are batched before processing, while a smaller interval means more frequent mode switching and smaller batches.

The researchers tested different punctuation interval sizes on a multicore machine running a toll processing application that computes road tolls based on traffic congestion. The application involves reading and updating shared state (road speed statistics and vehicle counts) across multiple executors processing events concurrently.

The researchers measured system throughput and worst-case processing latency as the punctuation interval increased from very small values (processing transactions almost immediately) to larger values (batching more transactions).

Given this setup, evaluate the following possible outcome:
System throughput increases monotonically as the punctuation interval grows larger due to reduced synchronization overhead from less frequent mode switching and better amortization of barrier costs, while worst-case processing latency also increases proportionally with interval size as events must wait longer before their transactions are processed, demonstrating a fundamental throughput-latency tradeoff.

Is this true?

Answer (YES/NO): NO